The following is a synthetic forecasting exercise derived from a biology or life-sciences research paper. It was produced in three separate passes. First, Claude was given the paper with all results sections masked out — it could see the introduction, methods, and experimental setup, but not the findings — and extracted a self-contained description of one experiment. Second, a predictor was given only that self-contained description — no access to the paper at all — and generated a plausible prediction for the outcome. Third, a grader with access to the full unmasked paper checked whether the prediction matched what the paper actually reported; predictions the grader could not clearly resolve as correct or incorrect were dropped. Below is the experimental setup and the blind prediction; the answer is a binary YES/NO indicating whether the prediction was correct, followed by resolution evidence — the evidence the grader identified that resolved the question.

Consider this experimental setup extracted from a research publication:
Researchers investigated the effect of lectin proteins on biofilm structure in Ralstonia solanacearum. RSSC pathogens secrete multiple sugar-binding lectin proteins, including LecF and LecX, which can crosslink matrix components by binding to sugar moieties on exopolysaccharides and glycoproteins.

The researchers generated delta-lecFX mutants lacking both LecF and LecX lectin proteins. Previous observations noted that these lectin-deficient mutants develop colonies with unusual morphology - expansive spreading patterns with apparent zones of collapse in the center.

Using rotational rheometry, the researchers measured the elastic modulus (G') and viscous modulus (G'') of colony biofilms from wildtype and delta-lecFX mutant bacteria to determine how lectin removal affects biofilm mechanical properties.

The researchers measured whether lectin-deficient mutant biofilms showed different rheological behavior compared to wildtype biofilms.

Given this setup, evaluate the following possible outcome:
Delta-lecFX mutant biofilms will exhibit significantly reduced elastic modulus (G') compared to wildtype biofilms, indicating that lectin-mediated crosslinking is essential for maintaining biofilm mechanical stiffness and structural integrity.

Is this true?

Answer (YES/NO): YES